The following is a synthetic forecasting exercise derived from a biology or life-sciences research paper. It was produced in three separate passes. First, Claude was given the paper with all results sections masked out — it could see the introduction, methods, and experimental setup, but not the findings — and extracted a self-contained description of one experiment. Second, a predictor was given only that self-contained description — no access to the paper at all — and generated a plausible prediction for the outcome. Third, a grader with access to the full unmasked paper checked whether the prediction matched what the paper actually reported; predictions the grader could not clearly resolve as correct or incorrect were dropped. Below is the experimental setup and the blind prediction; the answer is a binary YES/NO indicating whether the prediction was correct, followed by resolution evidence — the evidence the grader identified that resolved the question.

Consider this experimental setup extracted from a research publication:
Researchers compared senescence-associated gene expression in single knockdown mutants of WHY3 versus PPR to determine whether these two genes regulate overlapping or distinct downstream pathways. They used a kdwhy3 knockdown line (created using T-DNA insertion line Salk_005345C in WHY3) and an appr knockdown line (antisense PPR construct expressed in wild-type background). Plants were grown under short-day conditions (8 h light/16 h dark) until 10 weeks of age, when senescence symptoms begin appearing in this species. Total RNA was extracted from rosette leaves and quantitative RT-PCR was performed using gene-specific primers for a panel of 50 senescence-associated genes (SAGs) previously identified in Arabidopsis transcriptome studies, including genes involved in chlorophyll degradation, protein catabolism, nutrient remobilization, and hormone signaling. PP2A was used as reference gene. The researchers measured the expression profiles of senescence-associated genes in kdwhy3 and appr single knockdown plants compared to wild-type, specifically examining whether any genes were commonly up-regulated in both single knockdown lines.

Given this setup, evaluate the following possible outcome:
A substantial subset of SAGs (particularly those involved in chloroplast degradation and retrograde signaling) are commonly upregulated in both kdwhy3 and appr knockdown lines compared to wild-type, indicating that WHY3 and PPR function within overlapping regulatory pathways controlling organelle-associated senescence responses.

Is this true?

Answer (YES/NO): NO